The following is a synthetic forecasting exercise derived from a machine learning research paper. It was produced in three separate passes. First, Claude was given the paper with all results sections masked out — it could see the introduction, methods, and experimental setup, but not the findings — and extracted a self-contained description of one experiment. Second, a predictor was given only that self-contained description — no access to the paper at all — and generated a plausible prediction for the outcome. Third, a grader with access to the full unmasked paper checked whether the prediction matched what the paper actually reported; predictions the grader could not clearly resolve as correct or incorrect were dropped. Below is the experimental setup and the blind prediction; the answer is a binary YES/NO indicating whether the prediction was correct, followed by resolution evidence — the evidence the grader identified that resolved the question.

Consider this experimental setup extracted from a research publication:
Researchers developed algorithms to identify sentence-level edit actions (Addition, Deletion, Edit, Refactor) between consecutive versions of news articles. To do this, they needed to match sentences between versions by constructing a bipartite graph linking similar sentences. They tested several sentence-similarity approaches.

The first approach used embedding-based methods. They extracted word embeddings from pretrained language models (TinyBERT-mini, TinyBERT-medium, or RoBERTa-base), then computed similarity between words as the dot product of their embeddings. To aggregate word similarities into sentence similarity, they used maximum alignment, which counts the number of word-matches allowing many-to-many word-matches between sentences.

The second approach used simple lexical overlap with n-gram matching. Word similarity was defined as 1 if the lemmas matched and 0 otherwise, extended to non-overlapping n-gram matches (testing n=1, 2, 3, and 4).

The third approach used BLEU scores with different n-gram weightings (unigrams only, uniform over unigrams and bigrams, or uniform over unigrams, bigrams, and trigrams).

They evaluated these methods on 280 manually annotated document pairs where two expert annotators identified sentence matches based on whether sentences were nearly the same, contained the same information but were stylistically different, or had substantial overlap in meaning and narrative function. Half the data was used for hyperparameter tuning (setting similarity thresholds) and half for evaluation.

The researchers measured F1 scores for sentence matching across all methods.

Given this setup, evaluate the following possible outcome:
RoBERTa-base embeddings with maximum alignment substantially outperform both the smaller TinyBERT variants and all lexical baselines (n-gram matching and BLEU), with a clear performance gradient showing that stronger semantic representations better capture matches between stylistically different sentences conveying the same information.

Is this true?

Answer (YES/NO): NO